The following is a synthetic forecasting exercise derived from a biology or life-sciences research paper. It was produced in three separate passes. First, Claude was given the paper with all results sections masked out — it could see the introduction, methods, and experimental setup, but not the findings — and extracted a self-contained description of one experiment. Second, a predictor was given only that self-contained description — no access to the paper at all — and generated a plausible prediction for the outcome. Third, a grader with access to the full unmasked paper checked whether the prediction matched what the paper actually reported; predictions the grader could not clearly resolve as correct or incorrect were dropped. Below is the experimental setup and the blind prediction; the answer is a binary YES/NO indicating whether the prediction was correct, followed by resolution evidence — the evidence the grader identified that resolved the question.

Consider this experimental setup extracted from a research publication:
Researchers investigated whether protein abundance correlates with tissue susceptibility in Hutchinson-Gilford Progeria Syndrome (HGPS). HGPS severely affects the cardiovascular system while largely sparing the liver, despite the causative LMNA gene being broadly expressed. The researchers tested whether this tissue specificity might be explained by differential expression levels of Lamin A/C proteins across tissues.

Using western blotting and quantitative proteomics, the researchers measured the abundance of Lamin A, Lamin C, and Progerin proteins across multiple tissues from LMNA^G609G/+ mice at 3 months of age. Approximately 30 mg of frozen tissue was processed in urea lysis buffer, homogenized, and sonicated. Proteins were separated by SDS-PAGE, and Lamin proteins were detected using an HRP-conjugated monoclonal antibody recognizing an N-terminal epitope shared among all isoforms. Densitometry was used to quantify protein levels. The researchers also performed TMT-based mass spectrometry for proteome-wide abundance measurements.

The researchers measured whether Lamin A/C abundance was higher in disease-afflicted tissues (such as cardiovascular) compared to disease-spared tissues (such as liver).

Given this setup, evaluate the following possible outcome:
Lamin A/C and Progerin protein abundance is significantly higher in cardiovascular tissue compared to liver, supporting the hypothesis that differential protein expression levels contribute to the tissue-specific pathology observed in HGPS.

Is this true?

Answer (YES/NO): NO